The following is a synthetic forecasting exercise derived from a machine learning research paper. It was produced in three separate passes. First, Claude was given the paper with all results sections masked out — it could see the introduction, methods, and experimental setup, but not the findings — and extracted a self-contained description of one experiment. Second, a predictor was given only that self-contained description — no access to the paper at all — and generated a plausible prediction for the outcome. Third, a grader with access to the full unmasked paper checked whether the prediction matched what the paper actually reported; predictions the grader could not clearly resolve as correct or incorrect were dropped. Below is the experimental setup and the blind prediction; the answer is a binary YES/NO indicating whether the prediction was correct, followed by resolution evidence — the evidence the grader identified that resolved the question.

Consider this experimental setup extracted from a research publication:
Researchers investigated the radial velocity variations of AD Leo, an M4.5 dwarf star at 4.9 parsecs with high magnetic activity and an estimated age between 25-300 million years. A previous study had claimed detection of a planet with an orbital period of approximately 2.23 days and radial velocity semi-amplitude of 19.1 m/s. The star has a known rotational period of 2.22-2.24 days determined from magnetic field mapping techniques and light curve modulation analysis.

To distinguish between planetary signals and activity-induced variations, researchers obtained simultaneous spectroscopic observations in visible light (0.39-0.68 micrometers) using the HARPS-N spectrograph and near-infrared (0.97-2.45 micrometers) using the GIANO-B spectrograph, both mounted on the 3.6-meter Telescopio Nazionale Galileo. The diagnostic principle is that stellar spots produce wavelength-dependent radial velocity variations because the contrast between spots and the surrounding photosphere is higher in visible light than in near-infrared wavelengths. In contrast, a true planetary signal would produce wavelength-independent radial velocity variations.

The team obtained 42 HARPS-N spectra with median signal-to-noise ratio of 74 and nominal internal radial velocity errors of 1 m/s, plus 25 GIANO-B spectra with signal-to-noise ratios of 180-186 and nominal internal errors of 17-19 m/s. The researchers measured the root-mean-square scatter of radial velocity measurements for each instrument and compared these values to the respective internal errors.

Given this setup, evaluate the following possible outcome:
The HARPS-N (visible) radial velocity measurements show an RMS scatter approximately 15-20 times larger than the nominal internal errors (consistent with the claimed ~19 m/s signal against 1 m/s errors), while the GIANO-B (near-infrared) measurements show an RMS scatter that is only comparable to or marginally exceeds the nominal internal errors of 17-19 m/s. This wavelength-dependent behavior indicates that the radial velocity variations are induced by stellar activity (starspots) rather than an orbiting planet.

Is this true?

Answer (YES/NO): YES